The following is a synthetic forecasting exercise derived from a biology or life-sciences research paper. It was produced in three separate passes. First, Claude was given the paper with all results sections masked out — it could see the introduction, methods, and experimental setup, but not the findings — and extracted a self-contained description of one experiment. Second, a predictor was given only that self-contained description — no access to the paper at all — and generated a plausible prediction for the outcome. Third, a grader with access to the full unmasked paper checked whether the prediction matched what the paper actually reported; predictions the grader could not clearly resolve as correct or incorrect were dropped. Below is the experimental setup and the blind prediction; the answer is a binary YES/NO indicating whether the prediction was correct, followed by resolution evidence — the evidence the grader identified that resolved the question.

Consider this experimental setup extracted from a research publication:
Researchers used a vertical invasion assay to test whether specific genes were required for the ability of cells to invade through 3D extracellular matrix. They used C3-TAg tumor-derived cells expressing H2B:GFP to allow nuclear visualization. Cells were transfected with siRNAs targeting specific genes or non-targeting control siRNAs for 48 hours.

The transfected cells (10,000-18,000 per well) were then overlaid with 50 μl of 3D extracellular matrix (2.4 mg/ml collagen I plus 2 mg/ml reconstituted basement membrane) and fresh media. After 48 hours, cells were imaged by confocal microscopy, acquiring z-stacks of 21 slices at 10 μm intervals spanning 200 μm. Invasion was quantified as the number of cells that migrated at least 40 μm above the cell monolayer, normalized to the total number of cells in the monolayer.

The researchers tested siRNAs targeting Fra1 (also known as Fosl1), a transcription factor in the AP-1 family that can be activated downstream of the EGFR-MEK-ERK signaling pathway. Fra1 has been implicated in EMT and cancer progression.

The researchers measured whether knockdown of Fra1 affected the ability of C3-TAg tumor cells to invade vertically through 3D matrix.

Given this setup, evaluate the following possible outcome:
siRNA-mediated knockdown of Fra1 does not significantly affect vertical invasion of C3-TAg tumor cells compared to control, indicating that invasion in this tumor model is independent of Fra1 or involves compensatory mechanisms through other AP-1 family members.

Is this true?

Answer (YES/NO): NO